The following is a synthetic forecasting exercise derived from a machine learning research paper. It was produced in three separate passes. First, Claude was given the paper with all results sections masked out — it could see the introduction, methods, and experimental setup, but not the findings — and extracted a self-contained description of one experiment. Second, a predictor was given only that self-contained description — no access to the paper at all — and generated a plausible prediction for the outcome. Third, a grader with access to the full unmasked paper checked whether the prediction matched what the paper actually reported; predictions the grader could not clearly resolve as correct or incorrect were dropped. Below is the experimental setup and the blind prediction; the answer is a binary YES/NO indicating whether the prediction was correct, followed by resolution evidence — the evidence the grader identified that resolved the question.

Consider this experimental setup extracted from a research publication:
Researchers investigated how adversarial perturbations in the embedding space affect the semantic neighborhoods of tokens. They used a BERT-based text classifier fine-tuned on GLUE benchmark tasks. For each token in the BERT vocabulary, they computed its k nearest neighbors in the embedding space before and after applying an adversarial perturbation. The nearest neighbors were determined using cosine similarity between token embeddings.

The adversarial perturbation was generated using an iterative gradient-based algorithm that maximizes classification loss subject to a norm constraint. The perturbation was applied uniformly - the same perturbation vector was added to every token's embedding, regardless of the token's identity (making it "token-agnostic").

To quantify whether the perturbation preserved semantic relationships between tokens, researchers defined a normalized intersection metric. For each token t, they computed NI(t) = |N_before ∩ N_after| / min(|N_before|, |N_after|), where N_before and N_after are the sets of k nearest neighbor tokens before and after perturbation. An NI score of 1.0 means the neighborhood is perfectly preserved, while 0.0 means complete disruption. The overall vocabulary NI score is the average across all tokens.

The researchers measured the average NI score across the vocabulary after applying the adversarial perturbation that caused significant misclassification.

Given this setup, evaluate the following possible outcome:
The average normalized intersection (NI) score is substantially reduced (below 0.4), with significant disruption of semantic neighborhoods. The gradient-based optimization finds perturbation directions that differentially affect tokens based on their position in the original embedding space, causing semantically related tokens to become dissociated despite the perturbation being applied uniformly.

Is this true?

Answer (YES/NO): NO